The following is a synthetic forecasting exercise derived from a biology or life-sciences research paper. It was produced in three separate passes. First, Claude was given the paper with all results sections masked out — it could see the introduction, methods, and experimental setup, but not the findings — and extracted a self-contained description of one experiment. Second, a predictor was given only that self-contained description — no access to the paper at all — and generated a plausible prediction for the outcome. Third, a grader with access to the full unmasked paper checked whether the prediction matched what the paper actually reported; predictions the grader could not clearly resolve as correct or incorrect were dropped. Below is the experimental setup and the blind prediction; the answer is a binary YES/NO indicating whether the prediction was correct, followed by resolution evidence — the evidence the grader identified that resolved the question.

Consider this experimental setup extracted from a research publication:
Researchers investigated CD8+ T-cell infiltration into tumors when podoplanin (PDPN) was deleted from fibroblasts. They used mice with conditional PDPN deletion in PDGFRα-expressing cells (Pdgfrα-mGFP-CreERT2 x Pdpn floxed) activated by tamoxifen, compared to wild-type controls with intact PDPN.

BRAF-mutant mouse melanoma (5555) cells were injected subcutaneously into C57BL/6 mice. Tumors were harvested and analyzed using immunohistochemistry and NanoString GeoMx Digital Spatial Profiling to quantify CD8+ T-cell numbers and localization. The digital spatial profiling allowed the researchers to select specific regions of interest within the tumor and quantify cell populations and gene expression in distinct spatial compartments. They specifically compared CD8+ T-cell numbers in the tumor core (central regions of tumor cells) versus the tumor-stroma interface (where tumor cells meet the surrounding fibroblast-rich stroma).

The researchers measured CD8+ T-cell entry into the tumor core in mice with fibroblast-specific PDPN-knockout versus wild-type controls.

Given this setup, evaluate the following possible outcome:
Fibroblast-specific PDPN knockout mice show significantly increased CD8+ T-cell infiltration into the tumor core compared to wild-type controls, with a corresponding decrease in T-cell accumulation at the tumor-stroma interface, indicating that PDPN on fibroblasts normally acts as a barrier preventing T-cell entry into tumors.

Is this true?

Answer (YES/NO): NO